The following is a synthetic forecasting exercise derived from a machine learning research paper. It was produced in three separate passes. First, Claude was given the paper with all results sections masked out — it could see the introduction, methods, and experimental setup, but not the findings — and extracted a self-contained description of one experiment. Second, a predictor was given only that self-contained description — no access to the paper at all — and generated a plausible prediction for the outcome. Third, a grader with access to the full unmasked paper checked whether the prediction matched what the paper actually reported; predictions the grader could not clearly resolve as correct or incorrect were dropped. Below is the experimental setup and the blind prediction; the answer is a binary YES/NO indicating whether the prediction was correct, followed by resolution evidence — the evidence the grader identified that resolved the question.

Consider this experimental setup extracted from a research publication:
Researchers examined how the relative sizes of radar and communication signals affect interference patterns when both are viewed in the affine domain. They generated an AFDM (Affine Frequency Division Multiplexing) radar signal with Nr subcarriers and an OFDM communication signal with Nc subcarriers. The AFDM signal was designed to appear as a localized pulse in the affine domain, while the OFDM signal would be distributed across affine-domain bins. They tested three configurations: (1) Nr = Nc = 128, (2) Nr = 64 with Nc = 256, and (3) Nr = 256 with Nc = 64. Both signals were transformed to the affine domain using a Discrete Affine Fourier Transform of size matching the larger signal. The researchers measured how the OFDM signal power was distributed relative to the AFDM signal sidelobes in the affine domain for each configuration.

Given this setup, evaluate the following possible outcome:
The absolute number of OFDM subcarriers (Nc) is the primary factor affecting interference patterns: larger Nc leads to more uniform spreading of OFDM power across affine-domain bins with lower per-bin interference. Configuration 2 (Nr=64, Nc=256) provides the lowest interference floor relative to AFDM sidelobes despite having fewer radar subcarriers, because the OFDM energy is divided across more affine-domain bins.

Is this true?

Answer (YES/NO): NO